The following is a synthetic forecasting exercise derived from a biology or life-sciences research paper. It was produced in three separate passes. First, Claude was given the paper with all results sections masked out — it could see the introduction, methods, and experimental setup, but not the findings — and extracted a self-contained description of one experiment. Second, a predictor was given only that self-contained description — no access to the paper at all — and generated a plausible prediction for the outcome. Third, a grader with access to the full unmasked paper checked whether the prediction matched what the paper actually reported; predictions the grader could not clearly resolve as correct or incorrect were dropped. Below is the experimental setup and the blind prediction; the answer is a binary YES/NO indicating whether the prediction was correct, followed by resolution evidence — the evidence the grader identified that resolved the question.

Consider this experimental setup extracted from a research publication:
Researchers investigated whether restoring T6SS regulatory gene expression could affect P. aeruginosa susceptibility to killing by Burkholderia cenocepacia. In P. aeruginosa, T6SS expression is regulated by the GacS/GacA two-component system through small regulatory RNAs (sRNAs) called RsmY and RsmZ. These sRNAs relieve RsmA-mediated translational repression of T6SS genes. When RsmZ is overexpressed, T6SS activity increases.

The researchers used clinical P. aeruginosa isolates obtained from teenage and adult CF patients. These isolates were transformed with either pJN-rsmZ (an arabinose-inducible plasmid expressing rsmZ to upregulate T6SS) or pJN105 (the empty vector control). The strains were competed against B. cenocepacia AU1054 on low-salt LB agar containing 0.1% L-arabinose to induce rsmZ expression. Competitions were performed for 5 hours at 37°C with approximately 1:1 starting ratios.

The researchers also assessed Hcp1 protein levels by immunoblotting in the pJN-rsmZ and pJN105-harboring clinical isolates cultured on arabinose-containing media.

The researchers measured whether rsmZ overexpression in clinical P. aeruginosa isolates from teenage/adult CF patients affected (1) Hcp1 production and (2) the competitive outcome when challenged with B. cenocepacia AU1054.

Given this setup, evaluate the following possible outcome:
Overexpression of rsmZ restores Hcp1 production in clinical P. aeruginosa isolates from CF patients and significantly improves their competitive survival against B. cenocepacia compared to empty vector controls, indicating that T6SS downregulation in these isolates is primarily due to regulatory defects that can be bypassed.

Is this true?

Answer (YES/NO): NO